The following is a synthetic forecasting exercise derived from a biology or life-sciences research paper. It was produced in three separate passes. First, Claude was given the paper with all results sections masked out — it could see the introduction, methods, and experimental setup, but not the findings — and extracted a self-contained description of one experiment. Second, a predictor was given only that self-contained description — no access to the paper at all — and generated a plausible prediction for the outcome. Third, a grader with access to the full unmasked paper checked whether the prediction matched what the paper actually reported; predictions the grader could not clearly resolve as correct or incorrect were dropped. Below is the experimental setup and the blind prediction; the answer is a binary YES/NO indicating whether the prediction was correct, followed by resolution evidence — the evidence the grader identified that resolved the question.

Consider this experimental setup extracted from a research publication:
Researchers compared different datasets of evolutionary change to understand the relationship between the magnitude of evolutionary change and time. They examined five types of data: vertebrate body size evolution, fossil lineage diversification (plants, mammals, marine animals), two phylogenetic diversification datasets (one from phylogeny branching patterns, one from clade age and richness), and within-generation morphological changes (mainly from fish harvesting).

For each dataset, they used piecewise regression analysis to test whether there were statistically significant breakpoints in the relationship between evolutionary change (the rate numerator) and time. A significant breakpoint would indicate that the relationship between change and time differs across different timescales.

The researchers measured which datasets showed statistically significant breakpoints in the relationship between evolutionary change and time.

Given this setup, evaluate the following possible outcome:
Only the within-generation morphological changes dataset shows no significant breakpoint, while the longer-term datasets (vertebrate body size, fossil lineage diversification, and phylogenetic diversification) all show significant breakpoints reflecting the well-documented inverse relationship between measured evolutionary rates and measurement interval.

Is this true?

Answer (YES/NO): NO